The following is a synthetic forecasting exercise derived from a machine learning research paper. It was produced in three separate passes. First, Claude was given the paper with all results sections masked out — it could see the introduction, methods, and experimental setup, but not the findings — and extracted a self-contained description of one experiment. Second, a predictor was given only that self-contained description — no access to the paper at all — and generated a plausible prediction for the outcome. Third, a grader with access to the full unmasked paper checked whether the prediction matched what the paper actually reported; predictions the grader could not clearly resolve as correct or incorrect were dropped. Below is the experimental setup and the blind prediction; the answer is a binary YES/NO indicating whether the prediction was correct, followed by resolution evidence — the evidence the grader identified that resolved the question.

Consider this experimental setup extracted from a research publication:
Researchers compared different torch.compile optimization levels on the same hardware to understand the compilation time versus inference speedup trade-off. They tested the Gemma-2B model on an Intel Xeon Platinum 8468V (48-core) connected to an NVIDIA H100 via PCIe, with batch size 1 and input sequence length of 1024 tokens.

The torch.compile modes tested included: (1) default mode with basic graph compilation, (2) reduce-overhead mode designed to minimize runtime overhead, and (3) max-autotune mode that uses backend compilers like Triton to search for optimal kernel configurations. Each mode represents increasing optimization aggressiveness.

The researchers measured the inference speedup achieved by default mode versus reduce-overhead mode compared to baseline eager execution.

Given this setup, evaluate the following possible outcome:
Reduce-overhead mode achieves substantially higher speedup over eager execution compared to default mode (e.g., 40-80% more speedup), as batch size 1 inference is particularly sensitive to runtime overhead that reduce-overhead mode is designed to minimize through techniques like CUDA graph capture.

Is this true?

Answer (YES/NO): NO